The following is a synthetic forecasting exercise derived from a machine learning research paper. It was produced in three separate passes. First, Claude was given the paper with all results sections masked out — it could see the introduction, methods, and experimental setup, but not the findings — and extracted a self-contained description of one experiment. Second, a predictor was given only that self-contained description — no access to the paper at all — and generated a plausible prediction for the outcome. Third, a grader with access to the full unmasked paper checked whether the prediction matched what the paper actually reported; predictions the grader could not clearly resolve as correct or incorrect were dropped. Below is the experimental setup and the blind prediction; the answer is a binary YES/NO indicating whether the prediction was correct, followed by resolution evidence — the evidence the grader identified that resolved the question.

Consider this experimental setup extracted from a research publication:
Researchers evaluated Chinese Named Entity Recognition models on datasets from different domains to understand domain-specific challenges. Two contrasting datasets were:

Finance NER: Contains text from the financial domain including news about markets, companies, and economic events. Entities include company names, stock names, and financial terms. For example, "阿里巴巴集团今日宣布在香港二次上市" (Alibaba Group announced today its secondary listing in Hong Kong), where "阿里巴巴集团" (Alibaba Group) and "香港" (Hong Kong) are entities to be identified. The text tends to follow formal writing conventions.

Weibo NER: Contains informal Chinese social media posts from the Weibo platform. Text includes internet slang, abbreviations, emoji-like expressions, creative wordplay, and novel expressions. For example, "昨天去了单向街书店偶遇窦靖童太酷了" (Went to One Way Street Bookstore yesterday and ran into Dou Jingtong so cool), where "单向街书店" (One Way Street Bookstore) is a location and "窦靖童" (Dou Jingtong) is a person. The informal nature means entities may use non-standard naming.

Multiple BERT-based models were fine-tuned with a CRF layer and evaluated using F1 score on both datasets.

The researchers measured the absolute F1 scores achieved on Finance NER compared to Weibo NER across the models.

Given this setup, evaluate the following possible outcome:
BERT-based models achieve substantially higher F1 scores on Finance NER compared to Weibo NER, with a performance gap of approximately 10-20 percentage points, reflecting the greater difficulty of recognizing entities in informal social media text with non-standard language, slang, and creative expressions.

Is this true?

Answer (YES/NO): YES